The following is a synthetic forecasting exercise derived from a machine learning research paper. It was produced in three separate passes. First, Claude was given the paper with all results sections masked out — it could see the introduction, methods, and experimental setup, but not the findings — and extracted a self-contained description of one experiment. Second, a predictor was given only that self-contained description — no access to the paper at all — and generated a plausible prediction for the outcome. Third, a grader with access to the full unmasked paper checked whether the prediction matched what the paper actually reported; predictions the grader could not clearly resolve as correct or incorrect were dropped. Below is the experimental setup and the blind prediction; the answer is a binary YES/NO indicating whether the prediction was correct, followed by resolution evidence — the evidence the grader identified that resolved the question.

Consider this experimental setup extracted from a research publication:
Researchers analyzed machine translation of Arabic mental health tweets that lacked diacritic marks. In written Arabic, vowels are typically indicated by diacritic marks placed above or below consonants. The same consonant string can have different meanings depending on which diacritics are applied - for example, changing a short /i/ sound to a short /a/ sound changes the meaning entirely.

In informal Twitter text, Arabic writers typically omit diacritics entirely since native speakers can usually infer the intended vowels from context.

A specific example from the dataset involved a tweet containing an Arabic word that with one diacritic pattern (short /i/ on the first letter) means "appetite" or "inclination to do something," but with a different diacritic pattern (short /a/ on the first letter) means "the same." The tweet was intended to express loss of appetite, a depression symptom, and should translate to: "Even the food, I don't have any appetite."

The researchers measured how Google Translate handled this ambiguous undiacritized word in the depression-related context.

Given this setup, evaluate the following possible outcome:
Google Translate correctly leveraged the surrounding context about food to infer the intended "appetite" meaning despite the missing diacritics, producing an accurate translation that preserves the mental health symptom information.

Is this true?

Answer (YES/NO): NO